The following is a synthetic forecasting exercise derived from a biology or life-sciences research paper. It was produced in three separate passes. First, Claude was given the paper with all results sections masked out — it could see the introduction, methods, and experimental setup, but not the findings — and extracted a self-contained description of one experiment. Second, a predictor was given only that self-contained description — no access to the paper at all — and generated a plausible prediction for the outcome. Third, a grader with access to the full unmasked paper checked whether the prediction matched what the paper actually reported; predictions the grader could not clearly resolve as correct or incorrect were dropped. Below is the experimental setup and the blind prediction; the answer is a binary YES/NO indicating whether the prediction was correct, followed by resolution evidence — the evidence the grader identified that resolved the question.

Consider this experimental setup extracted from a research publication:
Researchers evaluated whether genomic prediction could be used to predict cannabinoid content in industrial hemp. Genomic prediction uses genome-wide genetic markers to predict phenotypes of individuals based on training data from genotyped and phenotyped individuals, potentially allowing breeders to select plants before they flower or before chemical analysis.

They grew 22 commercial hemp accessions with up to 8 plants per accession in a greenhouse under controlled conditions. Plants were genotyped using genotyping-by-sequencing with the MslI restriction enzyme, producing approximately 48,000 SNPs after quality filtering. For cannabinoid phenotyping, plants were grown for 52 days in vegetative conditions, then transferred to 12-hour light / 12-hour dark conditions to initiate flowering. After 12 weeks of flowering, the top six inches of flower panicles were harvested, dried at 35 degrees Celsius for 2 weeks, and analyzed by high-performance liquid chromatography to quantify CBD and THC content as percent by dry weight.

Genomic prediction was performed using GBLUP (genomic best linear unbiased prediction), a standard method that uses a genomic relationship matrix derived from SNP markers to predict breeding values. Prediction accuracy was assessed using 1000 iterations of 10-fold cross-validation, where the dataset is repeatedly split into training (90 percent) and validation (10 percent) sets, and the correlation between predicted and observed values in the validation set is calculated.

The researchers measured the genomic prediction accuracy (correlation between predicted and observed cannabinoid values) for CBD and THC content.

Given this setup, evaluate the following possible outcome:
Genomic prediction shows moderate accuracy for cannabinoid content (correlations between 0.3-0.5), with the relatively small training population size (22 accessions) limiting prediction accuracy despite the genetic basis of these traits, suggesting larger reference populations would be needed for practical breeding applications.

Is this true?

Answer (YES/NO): NO